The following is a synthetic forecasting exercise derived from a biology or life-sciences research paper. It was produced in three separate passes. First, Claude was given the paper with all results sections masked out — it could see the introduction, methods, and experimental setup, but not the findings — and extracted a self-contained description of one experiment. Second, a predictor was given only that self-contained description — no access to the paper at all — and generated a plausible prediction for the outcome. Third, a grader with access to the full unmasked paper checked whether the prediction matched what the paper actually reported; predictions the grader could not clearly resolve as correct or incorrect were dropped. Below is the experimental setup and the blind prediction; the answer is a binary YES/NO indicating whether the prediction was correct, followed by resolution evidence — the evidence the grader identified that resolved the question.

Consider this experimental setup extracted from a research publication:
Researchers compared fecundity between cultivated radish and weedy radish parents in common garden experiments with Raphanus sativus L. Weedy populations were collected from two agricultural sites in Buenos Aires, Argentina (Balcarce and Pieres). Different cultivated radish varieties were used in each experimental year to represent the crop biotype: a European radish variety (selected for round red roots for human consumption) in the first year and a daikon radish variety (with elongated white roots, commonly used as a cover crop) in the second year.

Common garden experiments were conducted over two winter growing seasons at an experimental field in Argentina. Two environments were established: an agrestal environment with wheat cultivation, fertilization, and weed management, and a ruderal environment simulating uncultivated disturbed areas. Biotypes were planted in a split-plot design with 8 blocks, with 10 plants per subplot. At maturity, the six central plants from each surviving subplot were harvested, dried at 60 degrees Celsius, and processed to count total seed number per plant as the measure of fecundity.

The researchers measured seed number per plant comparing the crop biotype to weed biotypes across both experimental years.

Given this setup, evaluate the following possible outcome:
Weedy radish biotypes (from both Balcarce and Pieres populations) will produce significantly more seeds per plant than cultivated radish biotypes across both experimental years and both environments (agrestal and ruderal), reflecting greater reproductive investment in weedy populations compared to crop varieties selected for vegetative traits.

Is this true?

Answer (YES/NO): NO